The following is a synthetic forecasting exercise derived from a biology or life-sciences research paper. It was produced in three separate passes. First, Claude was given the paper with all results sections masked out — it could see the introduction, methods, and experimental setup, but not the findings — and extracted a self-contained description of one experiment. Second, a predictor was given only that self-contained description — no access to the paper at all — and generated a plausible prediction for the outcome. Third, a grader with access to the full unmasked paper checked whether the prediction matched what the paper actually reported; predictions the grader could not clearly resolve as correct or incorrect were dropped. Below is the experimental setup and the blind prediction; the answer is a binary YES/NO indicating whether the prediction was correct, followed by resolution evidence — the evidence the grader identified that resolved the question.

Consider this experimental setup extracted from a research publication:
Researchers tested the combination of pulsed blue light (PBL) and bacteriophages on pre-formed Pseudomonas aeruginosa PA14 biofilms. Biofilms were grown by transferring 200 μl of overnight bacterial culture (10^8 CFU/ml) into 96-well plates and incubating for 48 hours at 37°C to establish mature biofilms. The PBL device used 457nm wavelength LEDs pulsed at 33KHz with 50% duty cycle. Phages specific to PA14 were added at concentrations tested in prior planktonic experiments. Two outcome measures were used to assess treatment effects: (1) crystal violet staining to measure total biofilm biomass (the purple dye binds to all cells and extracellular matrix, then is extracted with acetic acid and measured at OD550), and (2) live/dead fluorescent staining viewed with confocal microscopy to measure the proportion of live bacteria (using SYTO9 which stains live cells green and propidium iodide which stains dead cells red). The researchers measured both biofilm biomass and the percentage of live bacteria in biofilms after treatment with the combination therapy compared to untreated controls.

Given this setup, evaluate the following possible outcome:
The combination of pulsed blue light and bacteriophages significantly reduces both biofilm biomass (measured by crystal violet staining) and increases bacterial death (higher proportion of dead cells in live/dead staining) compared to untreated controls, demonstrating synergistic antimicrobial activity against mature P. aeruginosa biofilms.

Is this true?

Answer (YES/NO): YES